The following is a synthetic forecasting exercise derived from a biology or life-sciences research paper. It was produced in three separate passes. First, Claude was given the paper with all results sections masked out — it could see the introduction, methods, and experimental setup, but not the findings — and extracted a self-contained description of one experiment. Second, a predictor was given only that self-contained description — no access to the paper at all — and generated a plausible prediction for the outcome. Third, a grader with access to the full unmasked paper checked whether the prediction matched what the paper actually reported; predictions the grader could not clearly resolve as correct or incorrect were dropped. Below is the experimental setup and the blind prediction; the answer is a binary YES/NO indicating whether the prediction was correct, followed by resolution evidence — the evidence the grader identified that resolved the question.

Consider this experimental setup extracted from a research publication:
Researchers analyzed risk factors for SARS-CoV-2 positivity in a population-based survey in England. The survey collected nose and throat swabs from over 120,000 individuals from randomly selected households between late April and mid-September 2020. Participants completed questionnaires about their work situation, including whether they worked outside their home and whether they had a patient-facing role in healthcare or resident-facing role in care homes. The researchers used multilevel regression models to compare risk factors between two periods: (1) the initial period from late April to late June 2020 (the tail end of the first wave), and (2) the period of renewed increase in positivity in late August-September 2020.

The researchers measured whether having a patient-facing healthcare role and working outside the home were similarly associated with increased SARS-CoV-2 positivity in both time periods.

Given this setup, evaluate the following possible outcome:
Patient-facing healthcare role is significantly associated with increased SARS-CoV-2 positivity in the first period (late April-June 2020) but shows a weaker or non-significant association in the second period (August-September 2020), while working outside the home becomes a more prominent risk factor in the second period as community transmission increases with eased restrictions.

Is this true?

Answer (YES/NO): NO